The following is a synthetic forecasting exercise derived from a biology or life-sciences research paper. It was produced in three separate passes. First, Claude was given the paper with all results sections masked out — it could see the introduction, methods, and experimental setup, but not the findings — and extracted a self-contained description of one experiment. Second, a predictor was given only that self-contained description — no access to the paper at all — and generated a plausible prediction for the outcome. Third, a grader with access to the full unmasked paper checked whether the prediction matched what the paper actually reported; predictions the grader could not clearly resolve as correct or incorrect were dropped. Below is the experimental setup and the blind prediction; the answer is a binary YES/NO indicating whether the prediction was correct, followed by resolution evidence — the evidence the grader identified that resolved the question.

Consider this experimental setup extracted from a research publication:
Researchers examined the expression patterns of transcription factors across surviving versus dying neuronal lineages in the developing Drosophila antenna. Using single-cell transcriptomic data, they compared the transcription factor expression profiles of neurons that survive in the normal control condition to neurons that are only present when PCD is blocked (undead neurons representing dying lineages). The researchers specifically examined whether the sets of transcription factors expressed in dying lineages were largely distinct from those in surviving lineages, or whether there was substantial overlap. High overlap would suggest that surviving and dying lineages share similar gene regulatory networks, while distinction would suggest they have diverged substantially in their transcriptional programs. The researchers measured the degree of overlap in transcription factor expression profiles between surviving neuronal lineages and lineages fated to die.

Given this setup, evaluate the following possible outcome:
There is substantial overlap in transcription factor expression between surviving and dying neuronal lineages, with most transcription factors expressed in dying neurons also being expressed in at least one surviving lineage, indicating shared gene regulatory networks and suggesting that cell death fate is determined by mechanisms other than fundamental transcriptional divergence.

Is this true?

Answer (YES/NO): YES